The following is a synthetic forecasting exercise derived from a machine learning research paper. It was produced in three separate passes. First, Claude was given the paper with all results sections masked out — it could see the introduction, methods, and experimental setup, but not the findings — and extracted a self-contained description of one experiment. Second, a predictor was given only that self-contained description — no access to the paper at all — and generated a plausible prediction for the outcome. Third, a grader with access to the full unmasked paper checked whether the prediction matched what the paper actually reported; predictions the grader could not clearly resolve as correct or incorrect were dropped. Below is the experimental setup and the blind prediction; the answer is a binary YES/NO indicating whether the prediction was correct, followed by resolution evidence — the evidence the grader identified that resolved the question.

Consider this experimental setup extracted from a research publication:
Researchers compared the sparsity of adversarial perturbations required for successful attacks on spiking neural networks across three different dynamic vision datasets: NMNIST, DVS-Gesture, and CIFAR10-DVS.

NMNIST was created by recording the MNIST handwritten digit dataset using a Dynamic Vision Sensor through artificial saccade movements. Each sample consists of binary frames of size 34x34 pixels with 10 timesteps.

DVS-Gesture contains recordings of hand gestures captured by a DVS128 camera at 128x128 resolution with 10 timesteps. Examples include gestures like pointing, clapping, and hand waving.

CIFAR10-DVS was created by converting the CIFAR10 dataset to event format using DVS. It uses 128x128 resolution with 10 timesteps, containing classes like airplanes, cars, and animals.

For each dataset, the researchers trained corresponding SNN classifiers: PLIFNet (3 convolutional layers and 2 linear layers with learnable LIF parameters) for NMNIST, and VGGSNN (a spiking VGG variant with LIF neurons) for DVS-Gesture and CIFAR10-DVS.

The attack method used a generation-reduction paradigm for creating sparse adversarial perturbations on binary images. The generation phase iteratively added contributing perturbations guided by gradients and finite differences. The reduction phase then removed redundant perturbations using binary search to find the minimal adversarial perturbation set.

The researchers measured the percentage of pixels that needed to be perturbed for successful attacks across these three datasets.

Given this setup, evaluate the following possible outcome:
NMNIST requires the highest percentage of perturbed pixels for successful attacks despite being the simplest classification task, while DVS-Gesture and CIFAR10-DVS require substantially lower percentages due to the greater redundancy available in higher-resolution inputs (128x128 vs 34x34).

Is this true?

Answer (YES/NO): YES